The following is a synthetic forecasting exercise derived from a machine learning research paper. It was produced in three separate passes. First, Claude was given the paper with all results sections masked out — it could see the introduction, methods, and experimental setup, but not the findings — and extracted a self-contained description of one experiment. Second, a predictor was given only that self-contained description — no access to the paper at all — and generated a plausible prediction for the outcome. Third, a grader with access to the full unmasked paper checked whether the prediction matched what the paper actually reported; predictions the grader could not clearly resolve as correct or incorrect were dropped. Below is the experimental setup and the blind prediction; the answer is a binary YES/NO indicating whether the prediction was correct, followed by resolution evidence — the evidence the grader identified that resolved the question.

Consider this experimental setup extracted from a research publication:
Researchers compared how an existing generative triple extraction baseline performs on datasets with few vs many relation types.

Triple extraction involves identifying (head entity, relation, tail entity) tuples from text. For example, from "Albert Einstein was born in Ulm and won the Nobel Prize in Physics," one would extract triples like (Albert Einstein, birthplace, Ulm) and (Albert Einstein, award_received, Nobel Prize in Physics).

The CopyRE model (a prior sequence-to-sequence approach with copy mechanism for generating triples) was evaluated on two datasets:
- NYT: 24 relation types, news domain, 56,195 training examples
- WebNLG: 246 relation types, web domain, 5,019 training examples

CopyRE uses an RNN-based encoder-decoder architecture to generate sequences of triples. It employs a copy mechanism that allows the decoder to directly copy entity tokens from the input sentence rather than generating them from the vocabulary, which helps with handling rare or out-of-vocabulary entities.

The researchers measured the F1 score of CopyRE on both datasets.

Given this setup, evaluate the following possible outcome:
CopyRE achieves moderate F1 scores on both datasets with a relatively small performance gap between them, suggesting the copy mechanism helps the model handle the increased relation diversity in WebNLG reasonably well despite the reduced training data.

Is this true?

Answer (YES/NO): NO